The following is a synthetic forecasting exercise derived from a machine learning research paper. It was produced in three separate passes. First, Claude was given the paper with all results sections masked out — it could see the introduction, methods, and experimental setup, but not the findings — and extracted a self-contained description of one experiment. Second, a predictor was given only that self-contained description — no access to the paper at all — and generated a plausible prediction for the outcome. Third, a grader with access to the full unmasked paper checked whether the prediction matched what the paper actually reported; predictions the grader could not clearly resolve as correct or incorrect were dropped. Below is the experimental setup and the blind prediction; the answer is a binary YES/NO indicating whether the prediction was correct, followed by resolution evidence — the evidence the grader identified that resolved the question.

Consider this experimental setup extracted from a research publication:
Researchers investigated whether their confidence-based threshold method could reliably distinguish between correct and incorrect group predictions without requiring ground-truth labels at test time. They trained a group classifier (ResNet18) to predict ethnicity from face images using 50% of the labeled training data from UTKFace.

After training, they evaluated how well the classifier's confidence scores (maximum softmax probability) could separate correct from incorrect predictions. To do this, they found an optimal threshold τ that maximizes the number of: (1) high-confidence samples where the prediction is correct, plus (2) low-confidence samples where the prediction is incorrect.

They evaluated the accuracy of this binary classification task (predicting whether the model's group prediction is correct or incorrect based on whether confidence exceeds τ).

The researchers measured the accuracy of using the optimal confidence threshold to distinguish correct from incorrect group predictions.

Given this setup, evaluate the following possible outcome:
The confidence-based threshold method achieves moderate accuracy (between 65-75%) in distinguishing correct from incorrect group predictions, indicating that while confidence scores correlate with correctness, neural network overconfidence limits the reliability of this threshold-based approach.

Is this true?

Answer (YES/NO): NO